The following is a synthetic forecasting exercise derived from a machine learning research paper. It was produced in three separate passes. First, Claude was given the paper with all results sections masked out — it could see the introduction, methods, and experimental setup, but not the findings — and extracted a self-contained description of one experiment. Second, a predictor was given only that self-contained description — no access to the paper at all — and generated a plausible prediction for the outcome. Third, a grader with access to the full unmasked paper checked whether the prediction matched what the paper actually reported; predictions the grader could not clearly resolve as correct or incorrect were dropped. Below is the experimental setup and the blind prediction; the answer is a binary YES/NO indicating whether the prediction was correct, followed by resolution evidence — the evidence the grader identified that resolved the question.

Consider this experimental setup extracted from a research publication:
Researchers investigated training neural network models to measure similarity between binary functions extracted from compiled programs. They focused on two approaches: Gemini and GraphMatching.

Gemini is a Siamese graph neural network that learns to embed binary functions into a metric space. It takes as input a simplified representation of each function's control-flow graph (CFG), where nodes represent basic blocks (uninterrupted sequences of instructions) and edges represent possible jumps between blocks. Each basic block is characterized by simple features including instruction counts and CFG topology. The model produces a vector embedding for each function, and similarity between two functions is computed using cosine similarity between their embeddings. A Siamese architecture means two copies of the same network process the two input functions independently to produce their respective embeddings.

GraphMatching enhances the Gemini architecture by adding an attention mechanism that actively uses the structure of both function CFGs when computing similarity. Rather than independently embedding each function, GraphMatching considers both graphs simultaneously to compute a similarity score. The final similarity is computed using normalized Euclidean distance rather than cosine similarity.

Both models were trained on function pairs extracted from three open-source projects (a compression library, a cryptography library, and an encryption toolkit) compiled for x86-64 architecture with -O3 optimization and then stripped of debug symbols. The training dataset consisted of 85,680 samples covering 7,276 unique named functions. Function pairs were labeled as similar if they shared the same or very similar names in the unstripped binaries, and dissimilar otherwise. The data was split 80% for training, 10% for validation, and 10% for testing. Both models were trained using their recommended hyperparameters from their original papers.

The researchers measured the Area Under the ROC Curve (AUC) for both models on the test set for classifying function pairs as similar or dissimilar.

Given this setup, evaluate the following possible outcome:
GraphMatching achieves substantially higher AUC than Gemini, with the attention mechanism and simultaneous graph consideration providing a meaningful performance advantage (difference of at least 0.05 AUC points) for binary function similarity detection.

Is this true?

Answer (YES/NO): NO